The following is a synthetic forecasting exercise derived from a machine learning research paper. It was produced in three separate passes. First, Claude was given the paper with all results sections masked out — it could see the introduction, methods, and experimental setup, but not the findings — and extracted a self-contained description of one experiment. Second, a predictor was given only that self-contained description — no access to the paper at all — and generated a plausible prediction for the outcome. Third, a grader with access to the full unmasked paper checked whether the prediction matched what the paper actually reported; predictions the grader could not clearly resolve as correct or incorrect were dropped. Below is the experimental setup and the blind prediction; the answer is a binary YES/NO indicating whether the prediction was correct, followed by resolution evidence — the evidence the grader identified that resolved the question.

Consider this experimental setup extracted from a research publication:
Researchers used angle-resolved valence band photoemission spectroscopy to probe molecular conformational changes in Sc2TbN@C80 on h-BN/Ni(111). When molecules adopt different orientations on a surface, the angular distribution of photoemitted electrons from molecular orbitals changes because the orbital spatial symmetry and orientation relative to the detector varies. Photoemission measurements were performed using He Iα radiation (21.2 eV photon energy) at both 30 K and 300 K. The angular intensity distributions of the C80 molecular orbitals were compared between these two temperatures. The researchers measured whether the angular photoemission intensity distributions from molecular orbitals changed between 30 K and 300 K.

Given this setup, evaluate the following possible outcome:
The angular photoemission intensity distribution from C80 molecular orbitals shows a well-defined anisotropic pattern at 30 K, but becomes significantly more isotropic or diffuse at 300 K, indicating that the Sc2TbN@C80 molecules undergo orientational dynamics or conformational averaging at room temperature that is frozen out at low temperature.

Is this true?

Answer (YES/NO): YES